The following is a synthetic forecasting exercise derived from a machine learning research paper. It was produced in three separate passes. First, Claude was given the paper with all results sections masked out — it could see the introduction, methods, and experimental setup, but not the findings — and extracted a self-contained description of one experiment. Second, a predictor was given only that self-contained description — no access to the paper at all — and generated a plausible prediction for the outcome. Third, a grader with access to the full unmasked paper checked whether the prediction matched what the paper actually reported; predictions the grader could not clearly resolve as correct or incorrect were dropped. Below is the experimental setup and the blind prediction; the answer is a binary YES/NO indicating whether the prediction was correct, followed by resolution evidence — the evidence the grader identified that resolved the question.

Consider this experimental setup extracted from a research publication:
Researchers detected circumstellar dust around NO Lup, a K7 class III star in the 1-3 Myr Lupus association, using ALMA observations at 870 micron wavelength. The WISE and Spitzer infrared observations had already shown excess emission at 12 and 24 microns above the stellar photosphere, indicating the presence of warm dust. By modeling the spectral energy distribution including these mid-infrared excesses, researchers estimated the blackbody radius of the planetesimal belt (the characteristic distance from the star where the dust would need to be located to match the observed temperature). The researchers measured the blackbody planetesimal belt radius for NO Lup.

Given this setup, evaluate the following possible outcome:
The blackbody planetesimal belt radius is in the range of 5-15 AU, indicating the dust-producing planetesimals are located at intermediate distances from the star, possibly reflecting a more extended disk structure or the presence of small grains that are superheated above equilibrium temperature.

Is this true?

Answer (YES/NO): NO